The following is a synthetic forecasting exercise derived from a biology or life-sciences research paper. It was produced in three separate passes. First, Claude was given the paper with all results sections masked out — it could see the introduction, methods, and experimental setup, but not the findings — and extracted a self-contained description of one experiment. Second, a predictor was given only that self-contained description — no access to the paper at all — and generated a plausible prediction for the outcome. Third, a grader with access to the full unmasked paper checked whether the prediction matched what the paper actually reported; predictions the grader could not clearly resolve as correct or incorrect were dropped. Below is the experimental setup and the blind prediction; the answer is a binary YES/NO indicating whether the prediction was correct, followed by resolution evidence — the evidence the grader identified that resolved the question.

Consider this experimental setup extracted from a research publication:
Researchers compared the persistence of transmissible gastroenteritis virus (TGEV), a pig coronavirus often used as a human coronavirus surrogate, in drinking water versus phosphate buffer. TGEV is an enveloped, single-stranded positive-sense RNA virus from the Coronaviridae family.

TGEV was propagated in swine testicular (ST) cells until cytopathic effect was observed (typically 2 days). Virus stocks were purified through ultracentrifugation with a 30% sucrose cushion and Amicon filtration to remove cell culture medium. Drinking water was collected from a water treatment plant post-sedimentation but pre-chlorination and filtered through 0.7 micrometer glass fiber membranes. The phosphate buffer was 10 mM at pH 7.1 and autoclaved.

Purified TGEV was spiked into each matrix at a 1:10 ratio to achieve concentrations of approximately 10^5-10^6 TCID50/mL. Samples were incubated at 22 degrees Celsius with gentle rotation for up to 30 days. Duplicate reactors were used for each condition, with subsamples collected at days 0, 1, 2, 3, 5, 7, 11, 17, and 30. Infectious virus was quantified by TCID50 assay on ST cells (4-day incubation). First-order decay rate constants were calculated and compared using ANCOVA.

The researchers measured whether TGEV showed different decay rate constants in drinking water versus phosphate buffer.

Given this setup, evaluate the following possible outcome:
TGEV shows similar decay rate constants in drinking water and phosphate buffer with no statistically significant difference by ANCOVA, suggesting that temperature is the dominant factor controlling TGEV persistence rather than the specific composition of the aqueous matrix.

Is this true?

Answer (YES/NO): NO